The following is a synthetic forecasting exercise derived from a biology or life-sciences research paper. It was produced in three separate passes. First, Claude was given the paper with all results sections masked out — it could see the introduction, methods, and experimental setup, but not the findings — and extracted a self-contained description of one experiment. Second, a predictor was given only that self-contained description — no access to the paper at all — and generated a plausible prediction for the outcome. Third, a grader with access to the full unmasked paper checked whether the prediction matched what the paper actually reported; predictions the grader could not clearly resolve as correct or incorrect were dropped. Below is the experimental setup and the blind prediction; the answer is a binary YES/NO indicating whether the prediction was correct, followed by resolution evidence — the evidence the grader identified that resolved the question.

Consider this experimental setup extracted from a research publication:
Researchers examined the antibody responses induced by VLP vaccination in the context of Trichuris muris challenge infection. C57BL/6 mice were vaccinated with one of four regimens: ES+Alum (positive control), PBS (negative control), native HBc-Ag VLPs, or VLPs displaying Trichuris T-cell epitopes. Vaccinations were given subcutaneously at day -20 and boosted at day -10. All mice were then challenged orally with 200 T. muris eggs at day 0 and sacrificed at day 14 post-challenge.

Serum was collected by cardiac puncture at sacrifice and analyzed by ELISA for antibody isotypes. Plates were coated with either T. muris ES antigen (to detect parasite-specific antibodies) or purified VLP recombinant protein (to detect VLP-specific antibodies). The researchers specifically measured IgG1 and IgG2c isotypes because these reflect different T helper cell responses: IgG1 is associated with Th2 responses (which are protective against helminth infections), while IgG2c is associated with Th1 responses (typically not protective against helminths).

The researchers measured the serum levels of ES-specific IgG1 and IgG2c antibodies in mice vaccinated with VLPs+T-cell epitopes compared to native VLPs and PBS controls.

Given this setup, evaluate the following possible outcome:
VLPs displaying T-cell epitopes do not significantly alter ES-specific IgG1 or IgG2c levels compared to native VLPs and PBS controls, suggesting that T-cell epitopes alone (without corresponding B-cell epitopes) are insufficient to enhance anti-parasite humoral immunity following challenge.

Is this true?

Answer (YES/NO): NO